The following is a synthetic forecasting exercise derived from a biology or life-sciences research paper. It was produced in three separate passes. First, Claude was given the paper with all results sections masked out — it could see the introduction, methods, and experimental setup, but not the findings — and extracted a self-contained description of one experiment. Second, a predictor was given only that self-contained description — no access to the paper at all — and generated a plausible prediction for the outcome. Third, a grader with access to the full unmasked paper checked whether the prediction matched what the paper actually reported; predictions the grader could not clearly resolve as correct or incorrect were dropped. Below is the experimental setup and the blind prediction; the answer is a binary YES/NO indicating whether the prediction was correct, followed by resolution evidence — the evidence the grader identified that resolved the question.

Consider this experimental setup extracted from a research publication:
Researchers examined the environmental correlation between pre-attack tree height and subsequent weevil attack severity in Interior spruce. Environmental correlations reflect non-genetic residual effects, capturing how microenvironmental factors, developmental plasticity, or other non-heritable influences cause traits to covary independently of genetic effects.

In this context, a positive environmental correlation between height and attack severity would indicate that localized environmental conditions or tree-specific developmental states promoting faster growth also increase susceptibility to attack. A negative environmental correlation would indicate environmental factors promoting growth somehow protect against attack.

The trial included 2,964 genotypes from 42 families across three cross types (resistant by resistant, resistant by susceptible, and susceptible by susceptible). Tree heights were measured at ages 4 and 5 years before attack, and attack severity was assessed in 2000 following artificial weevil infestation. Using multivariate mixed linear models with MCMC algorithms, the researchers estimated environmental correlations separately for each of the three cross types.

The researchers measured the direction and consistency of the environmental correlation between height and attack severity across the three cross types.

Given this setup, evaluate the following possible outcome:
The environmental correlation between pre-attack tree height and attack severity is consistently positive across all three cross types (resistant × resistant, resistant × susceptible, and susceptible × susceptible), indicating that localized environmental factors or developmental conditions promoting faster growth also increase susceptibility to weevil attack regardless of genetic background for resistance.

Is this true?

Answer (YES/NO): NO